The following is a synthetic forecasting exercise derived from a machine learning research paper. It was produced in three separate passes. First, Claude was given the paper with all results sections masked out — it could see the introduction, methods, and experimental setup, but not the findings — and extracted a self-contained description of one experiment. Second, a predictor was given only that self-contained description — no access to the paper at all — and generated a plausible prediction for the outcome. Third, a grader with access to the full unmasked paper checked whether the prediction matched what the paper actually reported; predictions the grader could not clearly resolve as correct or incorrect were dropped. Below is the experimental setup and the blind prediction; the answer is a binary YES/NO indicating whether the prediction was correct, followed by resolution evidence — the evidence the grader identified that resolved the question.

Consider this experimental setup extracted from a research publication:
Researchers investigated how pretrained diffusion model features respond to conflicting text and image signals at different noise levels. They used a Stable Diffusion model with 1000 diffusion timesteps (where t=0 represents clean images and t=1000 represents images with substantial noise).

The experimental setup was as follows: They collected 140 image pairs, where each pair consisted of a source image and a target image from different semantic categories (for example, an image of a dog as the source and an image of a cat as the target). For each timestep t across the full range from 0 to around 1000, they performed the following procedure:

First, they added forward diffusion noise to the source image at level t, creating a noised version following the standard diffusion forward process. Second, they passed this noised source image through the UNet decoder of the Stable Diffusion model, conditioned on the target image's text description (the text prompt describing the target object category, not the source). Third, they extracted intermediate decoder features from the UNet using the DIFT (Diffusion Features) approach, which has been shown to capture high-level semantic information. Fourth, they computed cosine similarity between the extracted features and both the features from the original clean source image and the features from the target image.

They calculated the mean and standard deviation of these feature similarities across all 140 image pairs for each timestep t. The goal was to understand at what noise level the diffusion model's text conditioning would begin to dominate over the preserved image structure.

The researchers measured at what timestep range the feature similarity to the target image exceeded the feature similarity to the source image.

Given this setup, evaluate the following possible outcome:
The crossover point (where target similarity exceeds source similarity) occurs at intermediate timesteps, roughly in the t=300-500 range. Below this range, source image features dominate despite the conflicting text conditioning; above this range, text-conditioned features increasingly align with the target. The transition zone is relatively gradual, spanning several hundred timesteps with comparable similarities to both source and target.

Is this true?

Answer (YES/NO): NO